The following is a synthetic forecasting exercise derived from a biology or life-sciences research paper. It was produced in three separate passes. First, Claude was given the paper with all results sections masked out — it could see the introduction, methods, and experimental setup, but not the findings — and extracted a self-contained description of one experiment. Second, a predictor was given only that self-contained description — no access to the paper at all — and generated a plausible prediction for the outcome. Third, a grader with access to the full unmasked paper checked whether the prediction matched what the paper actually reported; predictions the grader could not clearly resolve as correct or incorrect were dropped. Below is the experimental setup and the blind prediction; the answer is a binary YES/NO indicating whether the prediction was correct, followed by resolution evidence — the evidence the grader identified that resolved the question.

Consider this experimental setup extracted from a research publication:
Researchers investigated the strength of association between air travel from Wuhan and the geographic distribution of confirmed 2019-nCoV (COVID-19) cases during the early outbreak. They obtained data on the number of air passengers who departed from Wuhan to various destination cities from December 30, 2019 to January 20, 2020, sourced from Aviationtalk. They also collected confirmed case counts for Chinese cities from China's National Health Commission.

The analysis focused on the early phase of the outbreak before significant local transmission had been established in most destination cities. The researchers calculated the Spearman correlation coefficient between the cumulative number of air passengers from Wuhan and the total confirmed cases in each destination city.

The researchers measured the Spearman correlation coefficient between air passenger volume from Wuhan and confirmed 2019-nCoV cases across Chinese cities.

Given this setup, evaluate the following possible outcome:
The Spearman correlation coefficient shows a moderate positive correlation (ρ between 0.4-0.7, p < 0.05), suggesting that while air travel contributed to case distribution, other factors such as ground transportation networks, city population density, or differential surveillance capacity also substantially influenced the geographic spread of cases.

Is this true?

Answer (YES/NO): NO